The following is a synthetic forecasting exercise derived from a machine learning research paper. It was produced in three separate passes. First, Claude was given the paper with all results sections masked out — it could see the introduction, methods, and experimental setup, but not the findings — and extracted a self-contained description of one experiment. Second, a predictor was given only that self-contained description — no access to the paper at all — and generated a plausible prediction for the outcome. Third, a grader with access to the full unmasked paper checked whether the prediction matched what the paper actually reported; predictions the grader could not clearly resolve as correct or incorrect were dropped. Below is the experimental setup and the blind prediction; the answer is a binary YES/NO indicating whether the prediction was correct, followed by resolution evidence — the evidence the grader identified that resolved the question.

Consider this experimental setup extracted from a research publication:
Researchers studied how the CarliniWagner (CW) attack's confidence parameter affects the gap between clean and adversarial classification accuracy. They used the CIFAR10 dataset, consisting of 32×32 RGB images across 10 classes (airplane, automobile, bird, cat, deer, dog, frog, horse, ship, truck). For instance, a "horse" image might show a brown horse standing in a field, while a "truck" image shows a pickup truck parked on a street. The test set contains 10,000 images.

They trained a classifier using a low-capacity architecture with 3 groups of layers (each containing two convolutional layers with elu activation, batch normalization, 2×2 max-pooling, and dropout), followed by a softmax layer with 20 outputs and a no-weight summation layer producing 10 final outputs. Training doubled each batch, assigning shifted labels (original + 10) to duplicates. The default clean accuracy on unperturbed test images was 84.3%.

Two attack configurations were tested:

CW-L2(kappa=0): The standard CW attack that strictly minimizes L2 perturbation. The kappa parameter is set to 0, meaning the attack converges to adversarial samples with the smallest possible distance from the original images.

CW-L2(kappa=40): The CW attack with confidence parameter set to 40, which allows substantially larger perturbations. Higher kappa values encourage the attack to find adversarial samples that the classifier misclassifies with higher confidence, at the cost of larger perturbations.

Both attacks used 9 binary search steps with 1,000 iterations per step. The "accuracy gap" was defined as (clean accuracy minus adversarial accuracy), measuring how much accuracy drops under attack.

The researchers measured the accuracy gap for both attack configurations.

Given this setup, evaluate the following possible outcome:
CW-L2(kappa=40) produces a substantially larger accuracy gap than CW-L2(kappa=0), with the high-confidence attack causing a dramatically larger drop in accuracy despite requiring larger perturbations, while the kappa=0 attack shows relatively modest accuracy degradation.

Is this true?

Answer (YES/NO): YES